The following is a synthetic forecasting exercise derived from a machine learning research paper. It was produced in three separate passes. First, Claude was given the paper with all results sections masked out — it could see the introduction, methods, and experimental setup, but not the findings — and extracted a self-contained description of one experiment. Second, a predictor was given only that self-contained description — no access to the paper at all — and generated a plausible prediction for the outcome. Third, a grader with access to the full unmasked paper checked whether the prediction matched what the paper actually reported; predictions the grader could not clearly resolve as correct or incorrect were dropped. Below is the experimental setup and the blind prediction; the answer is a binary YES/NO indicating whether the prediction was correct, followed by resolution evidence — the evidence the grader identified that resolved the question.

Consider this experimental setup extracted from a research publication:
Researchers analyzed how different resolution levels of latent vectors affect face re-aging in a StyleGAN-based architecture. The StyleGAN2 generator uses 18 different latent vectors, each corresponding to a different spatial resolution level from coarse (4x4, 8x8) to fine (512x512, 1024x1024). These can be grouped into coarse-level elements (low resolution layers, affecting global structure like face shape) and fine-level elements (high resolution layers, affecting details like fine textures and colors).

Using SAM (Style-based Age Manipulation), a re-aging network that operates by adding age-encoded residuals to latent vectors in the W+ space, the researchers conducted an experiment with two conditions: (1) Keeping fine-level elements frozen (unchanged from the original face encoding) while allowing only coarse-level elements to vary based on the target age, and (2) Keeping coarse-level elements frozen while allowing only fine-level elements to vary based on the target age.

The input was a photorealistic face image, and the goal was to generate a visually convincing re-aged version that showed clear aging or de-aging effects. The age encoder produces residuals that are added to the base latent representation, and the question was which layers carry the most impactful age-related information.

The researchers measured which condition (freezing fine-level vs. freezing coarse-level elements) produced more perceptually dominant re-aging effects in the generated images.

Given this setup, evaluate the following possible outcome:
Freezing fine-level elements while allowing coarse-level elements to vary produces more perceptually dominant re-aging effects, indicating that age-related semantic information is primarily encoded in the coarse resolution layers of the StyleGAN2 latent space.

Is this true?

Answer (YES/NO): YES